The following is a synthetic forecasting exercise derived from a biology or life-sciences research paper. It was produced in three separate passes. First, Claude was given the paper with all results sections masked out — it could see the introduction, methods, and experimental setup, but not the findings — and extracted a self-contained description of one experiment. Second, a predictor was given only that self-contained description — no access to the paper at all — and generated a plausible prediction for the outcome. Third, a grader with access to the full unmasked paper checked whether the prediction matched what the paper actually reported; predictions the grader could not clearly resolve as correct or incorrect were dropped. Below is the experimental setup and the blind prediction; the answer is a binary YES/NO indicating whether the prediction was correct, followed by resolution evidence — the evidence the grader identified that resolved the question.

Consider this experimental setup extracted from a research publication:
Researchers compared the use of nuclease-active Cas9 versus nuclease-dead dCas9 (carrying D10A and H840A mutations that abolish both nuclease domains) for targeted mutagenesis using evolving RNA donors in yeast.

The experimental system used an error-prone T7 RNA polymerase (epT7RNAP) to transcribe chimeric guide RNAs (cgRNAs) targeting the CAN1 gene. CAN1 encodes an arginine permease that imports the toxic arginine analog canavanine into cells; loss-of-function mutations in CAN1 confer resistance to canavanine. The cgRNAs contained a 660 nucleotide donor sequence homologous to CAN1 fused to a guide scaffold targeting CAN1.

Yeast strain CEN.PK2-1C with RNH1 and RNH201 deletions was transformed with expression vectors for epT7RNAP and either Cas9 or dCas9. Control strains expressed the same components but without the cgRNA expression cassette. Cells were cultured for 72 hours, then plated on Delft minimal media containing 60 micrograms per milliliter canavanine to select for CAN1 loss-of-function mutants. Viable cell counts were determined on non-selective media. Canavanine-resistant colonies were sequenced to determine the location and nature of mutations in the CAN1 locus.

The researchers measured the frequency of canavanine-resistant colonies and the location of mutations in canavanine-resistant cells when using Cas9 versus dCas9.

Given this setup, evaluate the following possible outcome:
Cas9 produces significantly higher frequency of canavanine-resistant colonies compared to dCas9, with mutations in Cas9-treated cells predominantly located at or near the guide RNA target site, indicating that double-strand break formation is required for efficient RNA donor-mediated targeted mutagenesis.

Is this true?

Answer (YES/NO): NO